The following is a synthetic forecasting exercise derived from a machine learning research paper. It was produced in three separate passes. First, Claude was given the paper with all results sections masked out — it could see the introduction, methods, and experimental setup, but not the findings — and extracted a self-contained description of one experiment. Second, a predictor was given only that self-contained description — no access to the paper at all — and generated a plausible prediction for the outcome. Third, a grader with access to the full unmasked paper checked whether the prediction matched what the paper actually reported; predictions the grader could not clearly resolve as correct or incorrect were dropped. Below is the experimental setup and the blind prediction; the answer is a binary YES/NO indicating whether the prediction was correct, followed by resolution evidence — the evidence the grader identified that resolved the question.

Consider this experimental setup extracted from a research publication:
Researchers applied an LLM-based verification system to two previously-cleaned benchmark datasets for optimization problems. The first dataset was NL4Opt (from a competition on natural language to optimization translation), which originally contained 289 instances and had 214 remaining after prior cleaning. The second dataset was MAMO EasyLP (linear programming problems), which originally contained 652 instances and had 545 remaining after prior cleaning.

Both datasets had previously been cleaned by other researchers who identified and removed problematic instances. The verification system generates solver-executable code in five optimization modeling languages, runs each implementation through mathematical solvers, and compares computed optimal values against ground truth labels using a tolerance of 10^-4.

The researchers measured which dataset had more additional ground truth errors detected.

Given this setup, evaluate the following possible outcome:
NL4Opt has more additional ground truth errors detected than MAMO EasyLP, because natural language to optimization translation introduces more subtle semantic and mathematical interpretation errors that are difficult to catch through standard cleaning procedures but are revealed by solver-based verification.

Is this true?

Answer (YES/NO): YES